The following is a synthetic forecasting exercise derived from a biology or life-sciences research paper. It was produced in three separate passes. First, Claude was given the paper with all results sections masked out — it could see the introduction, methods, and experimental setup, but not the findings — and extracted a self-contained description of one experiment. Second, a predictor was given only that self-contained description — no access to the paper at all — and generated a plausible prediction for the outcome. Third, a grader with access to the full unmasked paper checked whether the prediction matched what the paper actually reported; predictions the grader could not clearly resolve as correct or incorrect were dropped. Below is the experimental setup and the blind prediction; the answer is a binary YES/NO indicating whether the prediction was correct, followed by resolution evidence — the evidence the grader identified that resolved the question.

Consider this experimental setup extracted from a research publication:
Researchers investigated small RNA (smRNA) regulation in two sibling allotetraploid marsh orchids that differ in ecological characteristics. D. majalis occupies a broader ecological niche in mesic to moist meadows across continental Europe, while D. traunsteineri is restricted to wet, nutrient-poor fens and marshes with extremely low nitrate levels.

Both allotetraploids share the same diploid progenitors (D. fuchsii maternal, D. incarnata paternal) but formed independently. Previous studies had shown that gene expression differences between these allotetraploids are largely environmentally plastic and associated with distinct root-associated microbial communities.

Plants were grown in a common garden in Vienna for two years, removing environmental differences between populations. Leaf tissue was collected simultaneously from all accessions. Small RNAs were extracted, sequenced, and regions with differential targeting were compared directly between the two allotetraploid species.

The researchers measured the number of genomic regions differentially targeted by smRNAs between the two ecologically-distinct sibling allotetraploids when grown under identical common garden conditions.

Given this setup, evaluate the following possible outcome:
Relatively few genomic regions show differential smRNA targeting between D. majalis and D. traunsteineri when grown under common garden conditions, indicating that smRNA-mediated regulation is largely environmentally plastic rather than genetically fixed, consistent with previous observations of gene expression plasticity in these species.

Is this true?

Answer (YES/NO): NO